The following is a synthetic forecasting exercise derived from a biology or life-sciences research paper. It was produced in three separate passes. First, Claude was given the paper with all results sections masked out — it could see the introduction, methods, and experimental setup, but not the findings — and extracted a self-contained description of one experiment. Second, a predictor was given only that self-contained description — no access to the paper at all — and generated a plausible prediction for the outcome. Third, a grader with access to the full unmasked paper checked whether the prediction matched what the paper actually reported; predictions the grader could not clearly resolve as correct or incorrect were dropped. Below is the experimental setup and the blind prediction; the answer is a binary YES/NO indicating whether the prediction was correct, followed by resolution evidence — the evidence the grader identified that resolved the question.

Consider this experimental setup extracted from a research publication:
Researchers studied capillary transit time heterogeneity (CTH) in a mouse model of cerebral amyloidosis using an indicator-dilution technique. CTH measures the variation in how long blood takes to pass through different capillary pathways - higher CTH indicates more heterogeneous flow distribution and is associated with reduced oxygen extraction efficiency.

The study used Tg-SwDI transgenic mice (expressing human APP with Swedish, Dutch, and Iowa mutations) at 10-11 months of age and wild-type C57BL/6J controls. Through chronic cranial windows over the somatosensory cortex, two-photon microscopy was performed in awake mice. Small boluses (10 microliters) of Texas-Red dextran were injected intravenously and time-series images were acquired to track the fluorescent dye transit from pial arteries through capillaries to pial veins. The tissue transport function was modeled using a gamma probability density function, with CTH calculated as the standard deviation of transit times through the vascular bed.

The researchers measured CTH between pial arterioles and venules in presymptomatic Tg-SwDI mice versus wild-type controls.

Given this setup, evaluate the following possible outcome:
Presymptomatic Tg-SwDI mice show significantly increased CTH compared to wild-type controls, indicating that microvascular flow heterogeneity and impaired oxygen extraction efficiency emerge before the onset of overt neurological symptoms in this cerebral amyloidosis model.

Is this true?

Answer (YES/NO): YES